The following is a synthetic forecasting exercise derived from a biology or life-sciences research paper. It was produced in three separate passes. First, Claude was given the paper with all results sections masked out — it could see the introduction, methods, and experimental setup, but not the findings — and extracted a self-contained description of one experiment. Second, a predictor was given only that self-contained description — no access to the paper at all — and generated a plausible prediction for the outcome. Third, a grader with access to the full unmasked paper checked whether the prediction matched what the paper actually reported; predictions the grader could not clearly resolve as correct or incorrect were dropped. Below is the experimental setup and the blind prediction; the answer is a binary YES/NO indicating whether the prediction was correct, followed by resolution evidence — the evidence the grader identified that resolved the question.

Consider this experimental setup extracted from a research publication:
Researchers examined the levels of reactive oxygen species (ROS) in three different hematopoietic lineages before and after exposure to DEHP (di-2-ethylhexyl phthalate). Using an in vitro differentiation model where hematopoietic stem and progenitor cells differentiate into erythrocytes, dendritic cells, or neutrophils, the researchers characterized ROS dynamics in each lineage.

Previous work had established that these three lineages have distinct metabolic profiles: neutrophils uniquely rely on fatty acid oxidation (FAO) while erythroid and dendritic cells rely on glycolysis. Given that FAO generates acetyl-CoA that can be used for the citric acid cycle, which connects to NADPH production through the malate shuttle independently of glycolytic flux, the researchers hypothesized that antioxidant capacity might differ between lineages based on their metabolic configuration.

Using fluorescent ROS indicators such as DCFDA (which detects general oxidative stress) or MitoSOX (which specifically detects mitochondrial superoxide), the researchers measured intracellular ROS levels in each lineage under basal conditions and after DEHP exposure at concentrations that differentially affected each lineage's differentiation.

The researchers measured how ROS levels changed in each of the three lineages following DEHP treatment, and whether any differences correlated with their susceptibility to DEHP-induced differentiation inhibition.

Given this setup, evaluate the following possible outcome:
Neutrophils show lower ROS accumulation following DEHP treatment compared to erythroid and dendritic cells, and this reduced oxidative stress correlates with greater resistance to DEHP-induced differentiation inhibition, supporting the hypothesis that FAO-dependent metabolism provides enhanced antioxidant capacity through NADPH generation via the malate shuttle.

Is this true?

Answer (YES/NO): NO